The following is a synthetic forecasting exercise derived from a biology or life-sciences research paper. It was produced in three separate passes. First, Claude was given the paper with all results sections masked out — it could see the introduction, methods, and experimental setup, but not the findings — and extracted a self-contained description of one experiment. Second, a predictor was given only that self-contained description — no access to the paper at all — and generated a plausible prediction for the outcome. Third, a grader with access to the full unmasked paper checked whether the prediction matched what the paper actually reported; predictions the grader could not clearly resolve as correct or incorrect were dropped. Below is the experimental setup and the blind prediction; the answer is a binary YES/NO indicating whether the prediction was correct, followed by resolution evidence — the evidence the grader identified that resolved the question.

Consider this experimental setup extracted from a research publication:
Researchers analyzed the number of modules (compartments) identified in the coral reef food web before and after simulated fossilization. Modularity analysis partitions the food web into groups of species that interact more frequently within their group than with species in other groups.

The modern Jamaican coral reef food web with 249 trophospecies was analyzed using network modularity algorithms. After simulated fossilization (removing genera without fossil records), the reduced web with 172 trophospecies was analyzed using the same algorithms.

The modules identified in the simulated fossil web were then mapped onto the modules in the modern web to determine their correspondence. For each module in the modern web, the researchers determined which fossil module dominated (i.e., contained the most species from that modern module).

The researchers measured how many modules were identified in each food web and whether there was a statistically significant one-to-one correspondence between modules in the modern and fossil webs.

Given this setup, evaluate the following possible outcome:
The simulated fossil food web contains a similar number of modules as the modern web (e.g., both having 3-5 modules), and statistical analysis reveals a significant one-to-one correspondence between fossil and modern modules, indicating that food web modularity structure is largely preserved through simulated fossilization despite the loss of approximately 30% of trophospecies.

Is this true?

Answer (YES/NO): YES